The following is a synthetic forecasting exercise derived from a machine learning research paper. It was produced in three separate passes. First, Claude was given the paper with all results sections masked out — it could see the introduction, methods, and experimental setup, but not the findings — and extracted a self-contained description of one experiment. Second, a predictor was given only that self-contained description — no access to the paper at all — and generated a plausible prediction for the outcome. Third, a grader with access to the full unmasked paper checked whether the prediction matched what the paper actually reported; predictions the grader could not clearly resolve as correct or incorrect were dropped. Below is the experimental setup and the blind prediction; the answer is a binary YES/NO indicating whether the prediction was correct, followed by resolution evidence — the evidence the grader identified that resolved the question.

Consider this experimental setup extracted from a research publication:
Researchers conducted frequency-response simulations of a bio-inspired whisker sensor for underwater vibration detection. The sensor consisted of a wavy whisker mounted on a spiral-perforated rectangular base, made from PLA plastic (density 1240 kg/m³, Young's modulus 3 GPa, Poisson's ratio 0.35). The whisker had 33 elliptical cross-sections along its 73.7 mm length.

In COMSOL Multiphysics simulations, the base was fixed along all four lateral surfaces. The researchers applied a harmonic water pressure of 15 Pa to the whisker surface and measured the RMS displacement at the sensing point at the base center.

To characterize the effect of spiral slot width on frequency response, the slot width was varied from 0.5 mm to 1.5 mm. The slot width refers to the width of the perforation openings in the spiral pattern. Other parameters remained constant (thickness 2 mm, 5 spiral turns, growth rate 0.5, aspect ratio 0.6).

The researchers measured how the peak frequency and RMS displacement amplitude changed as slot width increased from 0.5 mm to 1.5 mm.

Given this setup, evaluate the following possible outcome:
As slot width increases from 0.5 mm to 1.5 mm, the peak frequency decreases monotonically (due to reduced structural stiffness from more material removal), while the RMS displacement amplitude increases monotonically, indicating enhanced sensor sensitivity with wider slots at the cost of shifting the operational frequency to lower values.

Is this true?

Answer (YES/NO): YES